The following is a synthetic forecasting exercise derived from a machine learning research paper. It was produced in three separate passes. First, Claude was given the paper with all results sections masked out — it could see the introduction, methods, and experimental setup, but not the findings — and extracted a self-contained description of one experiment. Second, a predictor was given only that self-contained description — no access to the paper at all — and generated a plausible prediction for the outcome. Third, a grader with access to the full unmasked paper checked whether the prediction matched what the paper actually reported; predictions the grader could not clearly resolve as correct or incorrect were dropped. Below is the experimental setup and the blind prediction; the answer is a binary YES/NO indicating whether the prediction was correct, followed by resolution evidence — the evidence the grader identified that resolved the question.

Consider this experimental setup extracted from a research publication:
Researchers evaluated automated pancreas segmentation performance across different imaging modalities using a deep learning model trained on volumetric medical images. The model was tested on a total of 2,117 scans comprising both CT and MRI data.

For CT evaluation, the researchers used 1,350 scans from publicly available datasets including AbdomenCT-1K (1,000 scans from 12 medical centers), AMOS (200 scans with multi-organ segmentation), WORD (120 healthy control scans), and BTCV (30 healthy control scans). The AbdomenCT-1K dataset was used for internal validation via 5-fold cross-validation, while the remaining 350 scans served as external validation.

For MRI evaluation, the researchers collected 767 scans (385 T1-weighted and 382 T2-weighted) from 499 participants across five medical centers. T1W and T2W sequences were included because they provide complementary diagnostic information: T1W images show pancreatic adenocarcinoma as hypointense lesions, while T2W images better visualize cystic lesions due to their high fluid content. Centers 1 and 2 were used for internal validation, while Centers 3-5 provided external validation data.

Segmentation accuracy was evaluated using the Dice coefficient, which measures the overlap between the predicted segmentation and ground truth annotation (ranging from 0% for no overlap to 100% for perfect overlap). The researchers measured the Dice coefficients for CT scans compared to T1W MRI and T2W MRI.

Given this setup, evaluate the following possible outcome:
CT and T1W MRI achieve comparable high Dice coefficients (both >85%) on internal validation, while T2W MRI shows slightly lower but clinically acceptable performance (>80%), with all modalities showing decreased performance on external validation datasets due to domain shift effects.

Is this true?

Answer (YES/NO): NO